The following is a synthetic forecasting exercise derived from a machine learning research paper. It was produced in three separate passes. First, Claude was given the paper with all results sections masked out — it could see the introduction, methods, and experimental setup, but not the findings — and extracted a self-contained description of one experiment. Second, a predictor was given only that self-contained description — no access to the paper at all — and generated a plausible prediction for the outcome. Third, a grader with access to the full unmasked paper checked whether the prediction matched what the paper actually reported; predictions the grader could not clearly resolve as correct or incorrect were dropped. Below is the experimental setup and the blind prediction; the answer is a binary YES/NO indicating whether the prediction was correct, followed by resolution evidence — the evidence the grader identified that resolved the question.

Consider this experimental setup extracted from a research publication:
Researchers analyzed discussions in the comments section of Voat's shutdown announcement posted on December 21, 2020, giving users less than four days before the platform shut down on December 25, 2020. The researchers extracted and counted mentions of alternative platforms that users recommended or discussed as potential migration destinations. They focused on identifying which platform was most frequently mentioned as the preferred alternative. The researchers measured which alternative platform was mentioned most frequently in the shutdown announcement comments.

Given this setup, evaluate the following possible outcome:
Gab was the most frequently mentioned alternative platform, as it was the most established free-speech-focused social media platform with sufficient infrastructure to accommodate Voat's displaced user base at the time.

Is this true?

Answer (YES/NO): NO